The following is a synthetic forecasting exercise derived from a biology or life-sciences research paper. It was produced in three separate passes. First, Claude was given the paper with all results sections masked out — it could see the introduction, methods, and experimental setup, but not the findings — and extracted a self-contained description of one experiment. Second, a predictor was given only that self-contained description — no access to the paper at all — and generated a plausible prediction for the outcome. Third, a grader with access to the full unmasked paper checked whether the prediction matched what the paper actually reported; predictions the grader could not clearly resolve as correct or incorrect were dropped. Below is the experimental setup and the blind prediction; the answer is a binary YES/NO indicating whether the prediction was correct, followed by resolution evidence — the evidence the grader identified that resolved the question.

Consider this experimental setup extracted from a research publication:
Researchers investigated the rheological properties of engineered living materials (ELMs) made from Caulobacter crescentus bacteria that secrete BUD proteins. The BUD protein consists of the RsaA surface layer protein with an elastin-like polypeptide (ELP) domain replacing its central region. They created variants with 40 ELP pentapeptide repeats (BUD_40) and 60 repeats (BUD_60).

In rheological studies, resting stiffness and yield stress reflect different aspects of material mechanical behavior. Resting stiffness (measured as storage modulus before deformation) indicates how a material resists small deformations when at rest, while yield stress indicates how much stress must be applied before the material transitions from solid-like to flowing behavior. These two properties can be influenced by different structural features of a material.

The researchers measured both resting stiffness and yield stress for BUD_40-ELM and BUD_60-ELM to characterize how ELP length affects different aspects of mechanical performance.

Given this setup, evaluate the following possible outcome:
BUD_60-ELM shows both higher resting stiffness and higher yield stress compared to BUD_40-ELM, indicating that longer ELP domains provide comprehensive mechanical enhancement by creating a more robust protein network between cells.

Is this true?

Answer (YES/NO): NO